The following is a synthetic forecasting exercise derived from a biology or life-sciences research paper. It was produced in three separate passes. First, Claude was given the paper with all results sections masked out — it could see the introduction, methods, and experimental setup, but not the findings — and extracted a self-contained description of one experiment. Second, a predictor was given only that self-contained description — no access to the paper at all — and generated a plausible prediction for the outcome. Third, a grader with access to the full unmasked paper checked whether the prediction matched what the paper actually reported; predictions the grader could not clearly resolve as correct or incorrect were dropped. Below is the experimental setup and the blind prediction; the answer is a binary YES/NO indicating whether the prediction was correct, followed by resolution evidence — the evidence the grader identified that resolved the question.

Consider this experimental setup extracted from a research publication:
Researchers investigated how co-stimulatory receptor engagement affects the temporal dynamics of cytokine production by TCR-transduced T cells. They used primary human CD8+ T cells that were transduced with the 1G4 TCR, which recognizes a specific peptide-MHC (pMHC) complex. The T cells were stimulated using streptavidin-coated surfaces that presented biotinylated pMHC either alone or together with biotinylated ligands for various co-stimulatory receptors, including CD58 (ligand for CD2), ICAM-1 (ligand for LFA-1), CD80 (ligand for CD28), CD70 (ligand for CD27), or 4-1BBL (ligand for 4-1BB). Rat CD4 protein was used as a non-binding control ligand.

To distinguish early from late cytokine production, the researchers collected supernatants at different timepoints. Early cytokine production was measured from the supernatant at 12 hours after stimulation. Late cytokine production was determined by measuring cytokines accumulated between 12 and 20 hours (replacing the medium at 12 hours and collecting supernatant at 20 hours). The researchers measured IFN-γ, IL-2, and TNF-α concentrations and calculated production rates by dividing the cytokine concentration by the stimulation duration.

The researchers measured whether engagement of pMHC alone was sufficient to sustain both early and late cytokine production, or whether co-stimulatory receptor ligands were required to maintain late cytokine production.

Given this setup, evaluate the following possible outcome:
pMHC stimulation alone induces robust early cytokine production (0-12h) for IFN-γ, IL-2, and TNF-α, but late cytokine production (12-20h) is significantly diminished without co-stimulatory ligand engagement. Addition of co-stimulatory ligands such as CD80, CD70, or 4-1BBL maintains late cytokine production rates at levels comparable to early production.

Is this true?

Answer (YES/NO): NO